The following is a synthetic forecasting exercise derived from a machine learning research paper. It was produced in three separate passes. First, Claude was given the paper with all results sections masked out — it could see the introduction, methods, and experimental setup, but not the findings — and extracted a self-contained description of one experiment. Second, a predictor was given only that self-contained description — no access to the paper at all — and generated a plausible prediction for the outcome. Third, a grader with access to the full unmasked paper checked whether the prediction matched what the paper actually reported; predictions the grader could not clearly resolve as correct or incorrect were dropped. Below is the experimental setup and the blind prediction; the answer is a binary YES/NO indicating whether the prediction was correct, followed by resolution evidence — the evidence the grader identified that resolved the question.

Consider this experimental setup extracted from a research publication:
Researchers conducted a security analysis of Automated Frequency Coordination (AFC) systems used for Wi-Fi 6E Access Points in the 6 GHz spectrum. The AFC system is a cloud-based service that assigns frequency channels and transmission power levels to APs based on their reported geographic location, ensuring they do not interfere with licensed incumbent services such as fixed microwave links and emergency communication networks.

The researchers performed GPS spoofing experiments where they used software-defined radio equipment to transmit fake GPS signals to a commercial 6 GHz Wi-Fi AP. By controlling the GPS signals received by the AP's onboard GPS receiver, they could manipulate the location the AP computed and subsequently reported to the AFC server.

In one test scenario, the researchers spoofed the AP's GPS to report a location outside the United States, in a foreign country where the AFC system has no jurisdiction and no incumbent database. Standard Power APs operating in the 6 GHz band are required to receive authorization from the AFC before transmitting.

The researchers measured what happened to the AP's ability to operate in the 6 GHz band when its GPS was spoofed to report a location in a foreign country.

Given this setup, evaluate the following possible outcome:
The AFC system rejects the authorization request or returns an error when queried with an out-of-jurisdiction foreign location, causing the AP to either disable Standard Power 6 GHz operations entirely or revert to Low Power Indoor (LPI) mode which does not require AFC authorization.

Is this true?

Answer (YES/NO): YES